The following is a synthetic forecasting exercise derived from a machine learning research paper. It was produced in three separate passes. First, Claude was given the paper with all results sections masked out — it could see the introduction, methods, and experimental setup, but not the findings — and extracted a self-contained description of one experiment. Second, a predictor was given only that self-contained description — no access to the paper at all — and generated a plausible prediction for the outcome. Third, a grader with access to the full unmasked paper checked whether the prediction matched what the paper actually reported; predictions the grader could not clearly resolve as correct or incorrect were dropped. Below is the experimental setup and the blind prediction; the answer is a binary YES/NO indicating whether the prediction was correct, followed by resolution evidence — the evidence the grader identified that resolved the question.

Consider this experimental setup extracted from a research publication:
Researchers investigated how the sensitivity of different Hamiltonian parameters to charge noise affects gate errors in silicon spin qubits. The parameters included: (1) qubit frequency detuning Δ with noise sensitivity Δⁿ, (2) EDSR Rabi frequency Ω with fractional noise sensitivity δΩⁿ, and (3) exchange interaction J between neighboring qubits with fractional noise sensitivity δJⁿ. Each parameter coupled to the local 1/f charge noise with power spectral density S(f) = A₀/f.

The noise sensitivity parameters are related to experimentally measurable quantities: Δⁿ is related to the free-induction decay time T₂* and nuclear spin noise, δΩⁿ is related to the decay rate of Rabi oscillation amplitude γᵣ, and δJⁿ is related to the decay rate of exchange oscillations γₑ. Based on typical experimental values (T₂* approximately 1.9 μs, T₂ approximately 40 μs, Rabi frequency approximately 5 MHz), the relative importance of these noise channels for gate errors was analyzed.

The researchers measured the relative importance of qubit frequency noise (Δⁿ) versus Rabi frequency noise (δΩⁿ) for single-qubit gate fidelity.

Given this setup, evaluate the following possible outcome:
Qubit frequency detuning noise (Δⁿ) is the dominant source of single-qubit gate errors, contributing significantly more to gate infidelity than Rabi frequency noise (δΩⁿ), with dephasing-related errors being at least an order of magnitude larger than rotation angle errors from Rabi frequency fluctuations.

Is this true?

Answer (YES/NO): YES